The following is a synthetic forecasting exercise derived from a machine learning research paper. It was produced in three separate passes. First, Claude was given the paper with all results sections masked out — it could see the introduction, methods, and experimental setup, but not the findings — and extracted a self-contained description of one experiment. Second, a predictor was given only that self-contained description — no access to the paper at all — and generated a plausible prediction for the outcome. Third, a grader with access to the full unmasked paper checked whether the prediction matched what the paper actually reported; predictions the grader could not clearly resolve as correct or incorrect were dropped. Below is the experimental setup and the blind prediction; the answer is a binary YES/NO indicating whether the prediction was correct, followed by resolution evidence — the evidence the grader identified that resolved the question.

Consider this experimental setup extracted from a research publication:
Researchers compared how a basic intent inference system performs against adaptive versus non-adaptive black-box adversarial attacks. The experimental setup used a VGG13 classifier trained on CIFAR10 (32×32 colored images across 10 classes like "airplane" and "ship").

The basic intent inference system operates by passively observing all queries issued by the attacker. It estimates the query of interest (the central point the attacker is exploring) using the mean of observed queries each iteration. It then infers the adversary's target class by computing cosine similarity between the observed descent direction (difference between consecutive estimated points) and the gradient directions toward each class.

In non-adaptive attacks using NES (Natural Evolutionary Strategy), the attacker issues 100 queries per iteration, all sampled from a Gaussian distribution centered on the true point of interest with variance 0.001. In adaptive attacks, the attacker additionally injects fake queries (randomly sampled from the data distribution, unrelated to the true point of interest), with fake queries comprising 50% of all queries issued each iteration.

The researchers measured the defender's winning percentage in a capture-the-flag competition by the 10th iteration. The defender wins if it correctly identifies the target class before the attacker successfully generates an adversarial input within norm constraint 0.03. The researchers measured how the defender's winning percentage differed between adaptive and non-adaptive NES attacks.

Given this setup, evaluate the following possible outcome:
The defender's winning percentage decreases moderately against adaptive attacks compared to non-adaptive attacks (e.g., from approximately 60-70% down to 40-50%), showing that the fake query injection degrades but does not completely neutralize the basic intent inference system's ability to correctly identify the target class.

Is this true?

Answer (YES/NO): NO